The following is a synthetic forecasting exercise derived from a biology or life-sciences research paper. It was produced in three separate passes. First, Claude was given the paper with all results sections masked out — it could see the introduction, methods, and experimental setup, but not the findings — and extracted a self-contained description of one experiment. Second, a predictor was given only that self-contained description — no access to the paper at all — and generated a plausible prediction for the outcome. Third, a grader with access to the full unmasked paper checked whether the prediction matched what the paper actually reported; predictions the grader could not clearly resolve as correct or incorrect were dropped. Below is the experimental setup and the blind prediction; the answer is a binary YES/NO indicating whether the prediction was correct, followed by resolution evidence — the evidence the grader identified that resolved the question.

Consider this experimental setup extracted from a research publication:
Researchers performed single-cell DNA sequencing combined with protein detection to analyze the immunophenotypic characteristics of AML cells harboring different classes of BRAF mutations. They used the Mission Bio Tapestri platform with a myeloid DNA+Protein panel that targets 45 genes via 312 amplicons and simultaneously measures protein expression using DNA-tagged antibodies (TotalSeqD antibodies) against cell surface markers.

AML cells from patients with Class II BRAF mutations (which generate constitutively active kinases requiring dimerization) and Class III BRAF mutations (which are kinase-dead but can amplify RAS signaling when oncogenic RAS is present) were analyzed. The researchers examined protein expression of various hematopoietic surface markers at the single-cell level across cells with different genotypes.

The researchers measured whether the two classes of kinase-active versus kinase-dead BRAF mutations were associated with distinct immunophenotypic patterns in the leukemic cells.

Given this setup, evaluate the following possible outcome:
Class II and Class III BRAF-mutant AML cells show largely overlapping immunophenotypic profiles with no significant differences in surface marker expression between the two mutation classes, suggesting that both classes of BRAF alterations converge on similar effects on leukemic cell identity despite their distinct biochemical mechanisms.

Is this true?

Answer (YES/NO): NO